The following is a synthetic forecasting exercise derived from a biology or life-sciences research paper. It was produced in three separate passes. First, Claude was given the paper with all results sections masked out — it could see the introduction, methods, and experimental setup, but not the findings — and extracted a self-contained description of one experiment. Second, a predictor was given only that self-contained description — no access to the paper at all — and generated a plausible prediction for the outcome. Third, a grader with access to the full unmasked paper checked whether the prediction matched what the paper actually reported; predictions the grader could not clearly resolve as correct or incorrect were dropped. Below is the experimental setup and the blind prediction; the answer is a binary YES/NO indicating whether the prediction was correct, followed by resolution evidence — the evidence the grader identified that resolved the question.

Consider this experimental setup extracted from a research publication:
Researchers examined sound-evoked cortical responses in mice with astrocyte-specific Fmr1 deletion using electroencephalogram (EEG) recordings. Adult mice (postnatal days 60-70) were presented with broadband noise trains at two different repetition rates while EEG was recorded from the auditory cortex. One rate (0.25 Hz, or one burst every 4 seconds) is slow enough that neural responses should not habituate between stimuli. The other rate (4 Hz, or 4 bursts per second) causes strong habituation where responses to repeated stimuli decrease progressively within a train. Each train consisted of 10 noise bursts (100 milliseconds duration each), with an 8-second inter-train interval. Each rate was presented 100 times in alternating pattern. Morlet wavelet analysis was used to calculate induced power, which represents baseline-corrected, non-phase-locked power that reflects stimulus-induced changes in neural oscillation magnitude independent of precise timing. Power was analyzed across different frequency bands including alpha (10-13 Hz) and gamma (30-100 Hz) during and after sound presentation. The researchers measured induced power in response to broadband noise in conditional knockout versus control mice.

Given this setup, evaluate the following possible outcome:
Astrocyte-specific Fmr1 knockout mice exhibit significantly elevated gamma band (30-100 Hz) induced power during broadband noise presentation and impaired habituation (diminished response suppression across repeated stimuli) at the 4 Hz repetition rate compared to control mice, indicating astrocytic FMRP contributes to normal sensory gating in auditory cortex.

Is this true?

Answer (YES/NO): NO